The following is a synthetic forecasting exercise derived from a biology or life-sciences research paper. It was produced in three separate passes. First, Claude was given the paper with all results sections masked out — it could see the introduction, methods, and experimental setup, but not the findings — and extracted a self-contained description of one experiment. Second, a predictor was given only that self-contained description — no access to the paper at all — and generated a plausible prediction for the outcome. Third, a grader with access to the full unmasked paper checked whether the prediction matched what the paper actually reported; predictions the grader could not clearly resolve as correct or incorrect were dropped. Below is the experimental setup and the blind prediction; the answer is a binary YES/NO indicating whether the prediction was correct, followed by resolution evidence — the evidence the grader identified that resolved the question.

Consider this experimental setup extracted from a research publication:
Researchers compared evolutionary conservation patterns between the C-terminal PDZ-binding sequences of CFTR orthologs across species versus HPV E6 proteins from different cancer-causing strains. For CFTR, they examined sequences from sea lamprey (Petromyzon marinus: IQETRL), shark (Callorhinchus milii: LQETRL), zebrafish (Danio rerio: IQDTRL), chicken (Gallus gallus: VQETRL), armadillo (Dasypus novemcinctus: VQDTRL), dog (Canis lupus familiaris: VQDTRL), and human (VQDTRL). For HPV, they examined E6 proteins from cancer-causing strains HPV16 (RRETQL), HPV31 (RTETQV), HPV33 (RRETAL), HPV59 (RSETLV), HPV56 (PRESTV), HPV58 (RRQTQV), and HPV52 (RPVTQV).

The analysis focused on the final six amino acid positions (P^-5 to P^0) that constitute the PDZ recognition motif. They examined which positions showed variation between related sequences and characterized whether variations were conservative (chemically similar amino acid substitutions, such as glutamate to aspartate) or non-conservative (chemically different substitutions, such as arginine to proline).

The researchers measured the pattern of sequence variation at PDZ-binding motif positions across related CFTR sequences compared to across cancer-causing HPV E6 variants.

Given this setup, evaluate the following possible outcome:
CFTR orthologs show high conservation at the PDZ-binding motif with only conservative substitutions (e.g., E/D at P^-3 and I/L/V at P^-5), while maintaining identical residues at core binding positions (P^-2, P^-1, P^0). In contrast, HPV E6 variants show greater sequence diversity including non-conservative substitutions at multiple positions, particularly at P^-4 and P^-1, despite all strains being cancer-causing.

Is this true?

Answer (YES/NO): YES